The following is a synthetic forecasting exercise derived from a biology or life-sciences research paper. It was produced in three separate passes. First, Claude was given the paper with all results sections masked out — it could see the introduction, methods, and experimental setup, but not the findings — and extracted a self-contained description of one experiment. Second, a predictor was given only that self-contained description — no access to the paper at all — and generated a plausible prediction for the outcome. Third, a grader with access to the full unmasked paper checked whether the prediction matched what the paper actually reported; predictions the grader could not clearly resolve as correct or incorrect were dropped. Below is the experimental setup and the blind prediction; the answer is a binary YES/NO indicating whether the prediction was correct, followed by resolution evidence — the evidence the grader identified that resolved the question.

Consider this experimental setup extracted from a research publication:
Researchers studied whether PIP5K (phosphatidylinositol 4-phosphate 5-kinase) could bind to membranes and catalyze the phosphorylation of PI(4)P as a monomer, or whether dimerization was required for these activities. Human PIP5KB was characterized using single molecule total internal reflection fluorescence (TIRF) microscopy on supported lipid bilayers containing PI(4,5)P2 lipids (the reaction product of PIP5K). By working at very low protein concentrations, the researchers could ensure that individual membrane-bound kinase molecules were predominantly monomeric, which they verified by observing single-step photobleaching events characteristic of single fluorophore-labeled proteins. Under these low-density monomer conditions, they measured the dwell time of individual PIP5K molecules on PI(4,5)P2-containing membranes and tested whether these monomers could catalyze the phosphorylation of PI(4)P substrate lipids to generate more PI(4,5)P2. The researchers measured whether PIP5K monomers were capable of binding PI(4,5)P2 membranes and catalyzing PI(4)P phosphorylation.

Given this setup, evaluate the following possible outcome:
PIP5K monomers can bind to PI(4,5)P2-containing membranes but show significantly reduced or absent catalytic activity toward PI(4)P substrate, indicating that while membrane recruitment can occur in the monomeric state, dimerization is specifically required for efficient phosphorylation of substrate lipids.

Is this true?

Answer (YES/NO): NO